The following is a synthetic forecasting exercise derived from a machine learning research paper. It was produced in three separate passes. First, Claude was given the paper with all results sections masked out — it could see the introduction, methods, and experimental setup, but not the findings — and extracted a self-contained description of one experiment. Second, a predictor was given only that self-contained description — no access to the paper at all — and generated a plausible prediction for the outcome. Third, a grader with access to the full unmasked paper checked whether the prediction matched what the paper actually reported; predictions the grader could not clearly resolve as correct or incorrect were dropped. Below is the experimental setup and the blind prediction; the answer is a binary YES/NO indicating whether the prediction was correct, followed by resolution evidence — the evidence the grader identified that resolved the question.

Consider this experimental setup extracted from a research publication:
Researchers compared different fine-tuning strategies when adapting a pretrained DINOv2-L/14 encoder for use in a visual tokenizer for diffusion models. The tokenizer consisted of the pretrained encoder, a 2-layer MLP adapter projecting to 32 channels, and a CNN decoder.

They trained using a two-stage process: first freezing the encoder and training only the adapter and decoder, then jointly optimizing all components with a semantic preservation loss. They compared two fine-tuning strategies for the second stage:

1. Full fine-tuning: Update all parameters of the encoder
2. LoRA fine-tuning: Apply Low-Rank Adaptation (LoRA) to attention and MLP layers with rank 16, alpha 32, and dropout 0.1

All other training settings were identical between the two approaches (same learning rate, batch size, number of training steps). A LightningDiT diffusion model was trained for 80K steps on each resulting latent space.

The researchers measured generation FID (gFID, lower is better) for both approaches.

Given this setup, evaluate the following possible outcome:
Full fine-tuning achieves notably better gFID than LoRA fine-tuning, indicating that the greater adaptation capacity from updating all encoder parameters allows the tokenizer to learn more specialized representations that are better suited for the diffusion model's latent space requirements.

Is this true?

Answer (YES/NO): YES